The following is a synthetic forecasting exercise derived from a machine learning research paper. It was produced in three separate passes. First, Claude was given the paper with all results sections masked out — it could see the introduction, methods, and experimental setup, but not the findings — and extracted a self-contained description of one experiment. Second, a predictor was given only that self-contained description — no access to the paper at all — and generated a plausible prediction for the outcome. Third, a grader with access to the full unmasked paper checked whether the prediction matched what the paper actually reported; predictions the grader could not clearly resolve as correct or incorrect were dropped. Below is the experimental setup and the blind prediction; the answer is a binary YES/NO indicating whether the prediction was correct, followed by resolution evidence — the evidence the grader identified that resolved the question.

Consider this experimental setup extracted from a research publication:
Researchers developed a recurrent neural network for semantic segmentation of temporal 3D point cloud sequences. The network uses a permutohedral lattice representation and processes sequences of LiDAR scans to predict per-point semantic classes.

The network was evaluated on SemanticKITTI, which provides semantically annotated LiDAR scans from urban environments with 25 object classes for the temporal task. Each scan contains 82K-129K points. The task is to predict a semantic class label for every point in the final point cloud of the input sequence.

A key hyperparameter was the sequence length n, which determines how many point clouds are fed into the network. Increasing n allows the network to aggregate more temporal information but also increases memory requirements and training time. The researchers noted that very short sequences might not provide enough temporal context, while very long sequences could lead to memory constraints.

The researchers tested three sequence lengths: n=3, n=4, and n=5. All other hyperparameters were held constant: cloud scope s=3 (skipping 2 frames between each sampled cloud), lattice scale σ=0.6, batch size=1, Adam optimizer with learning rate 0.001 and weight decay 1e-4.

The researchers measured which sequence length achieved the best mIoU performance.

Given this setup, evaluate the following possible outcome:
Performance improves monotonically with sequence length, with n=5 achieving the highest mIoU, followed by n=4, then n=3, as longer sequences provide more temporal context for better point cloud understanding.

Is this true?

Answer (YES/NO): NO